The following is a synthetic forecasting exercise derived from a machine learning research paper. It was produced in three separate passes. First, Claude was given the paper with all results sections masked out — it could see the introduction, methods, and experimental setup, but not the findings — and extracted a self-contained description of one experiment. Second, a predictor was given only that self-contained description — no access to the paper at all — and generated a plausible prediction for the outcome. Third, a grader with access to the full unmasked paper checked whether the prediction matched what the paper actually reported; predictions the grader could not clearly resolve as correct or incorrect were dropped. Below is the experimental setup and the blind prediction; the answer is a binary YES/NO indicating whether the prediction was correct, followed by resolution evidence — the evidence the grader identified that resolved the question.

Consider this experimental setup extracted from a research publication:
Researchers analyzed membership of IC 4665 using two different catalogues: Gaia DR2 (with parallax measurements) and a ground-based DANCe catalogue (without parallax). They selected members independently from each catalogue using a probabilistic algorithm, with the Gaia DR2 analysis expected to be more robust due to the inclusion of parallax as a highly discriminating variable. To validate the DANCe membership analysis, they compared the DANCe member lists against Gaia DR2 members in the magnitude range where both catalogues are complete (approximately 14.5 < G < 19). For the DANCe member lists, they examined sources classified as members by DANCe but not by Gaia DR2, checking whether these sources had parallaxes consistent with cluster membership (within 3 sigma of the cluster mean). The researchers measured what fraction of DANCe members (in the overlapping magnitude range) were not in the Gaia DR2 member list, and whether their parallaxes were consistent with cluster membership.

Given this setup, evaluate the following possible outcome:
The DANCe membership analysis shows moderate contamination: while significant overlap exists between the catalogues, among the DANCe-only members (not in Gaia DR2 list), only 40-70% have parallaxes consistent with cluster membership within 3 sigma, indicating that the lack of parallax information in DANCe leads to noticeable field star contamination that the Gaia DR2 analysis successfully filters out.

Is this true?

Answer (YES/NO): NO